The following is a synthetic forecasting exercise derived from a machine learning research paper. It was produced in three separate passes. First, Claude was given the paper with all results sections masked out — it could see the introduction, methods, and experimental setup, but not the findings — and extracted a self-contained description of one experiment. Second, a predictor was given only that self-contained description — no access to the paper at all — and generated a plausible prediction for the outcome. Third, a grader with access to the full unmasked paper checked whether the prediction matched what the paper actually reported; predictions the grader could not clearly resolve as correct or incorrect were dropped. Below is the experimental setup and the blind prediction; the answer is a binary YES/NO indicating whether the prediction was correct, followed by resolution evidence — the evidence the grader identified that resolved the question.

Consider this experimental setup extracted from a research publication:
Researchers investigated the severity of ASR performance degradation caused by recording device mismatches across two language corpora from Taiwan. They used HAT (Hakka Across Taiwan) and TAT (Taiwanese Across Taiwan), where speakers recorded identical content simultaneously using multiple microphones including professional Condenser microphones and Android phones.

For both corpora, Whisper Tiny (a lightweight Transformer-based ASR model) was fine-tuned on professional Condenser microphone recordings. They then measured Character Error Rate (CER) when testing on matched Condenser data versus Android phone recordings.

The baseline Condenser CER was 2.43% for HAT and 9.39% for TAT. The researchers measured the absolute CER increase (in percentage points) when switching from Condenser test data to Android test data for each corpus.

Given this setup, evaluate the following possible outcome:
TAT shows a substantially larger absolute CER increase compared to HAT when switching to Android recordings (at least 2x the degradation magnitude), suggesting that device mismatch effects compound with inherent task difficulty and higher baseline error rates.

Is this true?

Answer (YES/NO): NO